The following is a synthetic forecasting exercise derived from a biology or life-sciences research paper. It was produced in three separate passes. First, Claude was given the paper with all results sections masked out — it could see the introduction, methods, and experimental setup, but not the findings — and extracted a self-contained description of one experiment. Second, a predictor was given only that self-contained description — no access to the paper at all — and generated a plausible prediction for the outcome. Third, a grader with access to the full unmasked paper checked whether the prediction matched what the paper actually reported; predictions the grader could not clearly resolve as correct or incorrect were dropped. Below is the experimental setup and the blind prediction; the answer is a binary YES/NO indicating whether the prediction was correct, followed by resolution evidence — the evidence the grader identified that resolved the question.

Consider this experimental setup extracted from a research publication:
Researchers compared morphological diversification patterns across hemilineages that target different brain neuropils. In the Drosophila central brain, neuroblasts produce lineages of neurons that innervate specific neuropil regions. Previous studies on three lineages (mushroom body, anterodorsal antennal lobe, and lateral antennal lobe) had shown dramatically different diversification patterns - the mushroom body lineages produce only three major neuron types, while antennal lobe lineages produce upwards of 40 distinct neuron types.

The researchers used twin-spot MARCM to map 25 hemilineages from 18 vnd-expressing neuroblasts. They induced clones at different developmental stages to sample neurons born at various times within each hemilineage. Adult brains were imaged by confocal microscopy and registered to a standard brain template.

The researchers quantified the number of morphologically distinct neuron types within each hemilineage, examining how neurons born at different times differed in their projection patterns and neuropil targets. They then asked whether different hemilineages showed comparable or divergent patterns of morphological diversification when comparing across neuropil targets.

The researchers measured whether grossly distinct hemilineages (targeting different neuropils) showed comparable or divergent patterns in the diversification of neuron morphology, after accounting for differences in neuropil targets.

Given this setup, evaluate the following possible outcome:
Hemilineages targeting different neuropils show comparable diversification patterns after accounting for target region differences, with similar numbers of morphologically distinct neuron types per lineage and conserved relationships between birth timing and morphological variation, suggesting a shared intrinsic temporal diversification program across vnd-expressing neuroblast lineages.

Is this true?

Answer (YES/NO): NO